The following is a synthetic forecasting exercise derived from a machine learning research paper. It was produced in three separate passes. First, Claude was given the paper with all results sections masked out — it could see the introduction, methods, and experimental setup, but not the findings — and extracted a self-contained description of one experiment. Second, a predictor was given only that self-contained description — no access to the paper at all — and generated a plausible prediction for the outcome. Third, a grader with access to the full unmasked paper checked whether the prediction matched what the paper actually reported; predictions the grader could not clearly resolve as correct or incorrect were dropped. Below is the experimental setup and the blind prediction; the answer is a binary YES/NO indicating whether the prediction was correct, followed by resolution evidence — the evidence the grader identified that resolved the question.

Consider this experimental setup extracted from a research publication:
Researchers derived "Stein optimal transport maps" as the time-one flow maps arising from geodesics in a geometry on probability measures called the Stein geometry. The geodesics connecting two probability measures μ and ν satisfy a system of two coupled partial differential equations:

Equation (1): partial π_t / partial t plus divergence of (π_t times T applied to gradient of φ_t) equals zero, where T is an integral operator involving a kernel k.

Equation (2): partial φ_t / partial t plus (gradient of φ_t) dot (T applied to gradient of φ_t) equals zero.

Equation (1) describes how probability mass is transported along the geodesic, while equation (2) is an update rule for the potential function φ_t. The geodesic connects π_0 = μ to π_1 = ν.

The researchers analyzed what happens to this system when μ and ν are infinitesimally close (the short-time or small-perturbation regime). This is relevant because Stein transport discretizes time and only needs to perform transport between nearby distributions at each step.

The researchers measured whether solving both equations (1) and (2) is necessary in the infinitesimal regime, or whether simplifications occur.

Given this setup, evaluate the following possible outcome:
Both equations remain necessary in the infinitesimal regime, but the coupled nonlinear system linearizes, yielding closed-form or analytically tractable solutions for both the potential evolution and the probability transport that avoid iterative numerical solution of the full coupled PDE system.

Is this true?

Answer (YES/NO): NO